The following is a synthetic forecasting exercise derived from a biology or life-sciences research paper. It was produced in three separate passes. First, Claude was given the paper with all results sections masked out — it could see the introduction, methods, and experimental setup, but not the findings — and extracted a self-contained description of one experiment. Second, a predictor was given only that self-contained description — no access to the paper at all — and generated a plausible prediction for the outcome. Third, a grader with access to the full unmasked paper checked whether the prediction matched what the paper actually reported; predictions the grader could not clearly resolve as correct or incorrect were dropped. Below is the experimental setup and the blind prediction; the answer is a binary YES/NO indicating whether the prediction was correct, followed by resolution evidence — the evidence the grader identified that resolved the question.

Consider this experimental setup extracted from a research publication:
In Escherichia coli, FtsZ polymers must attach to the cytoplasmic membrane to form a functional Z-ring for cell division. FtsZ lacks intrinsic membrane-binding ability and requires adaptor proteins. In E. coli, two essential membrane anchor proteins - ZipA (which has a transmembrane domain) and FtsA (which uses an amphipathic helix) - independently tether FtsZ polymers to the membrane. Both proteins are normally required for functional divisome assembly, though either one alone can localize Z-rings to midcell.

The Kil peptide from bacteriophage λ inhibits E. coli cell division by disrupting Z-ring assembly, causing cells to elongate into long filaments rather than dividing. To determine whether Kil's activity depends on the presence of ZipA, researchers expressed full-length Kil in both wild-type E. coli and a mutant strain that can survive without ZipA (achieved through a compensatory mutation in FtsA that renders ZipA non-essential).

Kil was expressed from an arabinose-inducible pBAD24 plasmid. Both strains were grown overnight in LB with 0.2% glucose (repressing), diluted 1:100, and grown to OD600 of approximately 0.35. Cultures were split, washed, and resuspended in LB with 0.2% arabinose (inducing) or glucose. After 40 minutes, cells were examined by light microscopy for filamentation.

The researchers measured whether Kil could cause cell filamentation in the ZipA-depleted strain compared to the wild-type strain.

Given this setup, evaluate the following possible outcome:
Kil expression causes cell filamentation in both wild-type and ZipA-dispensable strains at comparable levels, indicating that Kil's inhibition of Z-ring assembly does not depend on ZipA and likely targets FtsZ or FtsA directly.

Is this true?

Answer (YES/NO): NO